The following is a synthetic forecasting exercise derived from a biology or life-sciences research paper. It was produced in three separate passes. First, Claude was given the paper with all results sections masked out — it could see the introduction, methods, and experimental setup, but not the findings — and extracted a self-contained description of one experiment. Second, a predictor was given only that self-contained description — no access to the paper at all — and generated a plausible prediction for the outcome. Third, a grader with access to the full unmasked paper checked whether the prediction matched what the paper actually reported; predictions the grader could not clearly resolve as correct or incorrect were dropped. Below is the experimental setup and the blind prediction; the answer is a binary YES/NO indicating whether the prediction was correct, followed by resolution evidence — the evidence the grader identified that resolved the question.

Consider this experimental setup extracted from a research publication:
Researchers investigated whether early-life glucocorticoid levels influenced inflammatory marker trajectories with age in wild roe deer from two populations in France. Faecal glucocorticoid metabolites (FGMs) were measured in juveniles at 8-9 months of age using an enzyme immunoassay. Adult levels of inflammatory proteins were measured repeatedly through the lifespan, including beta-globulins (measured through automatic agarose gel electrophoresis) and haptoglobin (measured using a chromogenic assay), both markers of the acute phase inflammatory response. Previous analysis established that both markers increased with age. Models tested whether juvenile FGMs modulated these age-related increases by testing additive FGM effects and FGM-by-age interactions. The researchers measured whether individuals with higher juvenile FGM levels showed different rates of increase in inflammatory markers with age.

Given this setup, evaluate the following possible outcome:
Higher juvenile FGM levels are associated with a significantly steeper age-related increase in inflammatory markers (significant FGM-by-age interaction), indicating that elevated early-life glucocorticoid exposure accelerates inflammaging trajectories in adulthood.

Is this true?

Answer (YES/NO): NO